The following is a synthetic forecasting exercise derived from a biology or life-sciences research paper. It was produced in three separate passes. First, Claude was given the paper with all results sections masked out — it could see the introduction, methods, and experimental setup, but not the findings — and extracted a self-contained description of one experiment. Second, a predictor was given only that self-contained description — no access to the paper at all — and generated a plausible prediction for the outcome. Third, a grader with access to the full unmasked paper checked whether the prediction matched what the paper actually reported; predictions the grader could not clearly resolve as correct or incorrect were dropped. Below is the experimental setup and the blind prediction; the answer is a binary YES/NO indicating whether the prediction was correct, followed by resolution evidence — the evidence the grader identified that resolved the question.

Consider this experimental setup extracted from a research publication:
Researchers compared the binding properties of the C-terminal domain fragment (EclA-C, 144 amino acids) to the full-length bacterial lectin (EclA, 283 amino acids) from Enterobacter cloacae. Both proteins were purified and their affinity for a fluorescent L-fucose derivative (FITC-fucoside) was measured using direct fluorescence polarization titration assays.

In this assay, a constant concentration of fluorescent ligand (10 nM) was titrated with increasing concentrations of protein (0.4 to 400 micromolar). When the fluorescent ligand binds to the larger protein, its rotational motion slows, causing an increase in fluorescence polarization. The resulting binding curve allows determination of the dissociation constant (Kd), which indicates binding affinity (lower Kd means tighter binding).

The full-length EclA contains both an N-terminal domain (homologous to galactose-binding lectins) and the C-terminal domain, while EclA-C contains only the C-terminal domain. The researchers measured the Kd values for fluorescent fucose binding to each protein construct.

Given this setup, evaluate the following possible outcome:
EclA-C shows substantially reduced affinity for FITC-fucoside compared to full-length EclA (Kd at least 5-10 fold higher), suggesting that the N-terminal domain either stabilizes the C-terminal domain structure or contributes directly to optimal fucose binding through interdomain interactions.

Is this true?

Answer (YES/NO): NO